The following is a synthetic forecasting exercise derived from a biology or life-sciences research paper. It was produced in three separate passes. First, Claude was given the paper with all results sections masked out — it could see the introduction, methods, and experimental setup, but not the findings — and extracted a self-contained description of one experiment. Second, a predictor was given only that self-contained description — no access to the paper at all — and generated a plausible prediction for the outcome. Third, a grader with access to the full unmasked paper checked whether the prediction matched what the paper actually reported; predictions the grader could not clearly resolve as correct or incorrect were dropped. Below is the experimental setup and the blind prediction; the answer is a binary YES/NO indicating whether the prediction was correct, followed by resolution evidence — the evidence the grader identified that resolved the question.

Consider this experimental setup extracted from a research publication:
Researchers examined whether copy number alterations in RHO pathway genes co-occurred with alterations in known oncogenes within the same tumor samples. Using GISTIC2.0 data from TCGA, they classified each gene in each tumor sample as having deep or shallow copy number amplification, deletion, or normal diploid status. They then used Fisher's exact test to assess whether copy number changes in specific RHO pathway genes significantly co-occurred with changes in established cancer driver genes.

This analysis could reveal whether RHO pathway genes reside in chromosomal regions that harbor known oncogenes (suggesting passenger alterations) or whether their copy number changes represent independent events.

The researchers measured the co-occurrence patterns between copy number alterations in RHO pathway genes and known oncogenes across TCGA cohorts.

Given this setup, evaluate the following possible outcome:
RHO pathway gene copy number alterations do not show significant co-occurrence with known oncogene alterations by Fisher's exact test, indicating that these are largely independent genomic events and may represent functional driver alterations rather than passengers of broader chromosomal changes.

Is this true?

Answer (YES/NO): NO